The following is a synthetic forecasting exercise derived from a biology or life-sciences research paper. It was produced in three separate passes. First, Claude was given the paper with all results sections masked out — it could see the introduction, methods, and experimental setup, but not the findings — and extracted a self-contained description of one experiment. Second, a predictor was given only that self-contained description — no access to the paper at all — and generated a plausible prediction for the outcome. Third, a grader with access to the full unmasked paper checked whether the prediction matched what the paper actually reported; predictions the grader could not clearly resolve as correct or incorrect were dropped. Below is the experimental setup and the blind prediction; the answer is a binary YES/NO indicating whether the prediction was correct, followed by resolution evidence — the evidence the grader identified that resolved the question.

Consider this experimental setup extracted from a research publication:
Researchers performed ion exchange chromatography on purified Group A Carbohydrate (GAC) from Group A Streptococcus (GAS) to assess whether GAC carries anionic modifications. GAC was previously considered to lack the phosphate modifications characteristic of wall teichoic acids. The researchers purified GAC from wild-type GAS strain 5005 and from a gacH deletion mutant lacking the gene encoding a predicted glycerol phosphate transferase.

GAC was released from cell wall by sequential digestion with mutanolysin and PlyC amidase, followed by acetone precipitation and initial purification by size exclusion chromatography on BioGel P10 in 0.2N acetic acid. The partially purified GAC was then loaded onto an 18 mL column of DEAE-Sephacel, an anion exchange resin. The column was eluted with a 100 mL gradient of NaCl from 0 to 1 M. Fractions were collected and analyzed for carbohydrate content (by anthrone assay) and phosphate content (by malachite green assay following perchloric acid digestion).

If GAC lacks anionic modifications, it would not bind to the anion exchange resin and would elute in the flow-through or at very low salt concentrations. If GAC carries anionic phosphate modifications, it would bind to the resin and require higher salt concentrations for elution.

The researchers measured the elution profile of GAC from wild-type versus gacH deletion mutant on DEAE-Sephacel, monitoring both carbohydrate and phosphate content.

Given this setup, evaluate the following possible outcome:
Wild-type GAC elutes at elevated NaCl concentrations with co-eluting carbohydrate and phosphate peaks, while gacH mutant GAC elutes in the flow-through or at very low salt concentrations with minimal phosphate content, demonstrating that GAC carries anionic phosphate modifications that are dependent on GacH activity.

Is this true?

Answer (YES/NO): YES